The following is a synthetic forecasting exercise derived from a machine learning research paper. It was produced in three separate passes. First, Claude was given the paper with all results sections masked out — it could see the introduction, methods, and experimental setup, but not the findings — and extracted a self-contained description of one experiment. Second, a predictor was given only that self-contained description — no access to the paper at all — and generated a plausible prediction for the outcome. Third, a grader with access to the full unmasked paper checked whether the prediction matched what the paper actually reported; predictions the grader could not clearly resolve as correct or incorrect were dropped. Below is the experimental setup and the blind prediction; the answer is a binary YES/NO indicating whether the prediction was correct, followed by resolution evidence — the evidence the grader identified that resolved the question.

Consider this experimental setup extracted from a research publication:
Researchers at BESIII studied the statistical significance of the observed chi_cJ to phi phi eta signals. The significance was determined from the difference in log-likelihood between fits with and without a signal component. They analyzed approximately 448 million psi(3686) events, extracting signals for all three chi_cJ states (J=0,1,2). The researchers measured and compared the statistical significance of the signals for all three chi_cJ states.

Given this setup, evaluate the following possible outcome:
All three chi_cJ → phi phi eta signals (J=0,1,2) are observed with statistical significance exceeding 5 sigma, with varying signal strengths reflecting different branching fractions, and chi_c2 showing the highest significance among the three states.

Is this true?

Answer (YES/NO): NO